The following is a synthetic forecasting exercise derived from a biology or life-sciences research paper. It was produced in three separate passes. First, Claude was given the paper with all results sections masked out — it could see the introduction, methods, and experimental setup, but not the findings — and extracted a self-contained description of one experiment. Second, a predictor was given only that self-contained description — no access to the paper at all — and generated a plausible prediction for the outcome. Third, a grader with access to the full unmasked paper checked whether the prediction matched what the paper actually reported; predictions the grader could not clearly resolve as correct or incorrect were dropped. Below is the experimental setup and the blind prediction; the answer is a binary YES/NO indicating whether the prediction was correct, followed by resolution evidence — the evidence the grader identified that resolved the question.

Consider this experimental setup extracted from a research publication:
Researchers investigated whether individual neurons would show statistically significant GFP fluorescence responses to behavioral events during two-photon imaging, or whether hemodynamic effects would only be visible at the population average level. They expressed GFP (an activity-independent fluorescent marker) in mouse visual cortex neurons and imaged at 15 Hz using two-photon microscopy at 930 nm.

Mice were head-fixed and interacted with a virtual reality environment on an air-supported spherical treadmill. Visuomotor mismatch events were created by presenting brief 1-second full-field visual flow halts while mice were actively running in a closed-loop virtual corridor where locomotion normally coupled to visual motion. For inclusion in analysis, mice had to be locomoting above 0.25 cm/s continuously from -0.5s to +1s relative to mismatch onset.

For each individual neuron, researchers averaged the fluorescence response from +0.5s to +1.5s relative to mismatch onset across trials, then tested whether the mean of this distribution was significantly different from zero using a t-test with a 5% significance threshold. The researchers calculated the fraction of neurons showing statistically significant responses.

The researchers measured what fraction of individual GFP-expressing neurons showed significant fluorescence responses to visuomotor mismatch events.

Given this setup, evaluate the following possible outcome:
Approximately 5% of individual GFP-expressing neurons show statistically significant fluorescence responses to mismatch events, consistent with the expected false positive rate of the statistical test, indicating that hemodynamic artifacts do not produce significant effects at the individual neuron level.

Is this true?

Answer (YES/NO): YES